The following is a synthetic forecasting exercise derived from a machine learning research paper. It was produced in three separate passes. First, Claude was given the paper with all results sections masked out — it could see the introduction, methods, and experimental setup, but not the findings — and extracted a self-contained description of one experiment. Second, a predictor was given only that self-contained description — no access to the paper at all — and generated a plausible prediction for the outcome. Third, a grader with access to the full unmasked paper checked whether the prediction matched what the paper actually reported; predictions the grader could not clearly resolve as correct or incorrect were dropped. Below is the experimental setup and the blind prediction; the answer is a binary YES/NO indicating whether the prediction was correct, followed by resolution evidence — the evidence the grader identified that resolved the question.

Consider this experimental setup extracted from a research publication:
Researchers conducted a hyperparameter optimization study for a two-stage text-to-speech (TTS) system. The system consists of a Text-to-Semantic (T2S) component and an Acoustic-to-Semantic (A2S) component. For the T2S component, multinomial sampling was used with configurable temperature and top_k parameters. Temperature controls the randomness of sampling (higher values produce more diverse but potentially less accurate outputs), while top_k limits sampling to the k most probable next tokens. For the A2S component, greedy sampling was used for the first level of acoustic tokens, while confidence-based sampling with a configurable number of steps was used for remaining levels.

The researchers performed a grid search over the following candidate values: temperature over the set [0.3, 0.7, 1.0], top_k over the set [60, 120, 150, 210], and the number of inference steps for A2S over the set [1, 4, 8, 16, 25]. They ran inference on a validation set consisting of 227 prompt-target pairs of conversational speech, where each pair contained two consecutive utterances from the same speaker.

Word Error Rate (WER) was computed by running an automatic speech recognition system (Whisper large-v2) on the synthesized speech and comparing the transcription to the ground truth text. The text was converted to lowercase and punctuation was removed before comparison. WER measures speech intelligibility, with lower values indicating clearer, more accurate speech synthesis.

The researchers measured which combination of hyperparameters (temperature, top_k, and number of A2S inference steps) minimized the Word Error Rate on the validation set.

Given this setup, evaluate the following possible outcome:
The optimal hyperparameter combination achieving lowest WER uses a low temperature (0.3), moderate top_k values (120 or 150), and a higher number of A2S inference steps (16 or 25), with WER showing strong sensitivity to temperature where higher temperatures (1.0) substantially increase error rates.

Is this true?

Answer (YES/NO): NO